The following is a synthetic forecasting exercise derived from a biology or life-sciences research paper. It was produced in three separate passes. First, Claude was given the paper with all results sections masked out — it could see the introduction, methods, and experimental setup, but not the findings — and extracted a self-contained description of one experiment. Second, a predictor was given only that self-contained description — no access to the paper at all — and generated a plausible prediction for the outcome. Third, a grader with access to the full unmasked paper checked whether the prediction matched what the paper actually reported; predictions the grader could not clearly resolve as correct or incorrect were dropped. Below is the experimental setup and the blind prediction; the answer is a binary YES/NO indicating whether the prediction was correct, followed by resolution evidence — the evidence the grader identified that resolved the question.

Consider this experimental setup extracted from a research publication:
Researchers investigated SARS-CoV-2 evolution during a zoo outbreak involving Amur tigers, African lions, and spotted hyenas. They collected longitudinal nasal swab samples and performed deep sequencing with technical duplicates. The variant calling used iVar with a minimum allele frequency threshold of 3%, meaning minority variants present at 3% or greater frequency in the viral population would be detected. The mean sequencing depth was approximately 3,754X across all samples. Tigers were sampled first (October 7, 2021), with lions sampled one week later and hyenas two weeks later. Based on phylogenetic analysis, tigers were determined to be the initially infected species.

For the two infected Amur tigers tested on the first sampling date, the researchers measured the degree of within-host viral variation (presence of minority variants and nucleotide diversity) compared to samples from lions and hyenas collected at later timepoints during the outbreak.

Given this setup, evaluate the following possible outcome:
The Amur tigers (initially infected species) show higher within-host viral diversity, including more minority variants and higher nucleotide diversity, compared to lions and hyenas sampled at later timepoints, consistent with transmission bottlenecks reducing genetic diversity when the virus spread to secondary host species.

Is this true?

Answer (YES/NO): NO